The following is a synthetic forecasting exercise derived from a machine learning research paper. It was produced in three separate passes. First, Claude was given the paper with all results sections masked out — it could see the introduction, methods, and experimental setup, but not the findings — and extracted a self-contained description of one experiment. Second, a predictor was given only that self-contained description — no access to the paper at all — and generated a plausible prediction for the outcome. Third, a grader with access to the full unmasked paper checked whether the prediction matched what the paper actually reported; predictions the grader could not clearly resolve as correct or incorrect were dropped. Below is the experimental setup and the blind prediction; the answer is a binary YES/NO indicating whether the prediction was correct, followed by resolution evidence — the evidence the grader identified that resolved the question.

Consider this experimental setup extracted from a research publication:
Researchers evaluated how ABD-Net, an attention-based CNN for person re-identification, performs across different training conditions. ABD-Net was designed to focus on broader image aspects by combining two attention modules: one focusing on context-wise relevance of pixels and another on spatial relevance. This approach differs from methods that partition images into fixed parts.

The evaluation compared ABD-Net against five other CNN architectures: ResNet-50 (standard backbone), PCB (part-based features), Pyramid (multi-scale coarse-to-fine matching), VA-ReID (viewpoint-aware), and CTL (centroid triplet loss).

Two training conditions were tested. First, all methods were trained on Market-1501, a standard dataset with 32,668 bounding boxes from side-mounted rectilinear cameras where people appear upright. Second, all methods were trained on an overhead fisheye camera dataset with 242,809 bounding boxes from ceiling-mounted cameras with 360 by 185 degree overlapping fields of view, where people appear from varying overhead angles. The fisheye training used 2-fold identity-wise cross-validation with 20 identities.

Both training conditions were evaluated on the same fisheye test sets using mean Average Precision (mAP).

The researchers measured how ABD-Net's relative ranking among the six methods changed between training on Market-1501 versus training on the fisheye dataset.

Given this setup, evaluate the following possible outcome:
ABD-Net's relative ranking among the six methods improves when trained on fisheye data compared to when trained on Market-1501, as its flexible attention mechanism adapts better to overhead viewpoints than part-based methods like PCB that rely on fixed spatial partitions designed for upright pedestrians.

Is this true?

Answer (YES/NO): YES